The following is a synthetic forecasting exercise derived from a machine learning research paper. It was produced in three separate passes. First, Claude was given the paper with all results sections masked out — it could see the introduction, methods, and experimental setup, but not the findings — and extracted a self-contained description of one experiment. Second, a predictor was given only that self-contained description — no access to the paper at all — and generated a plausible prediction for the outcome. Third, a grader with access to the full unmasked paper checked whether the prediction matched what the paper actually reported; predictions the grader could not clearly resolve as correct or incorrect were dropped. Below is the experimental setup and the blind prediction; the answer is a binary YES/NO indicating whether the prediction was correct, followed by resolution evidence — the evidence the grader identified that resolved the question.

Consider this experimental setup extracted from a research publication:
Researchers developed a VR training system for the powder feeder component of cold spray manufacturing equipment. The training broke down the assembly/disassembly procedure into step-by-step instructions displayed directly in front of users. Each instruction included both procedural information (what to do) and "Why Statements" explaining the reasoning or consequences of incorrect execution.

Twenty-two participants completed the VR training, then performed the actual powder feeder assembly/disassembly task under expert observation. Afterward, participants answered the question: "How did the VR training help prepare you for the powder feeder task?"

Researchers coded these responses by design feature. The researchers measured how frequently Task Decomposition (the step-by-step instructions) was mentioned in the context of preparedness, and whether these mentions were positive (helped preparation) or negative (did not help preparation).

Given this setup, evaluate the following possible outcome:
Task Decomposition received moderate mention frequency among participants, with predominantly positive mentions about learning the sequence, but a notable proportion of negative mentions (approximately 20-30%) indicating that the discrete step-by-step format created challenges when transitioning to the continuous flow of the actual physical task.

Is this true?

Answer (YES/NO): NO